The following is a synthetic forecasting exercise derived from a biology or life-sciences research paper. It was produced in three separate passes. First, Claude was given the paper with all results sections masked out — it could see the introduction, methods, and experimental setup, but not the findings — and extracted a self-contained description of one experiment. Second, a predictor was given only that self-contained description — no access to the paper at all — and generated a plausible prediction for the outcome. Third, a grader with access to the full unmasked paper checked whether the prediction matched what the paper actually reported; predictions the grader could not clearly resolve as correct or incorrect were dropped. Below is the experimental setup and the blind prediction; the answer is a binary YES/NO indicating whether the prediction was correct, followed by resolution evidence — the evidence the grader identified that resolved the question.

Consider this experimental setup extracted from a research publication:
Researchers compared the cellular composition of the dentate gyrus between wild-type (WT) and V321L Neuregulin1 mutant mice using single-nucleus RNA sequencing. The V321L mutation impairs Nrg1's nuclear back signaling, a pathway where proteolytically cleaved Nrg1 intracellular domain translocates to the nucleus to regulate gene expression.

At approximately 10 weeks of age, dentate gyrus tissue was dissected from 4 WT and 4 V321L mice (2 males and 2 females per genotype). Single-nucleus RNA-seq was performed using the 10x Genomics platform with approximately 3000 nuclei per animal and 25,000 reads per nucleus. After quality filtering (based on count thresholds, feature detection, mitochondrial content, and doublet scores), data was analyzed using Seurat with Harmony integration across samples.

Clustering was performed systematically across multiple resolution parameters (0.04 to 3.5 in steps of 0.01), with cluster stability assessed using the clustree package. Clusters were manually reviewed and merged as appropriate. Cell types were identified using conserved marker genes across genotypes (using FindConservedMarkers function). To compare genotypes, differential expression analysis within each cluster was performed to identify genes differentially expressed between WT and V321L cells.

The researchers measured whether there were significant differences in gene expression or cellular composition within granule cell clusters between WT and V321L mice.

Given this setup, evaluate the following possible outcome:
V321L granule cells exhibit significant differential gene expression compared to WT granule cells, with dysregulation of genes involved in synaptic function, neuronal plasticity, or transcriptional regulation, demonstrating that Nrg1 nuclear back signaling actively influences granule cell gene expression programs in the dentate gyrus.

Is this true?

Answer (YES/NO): NO